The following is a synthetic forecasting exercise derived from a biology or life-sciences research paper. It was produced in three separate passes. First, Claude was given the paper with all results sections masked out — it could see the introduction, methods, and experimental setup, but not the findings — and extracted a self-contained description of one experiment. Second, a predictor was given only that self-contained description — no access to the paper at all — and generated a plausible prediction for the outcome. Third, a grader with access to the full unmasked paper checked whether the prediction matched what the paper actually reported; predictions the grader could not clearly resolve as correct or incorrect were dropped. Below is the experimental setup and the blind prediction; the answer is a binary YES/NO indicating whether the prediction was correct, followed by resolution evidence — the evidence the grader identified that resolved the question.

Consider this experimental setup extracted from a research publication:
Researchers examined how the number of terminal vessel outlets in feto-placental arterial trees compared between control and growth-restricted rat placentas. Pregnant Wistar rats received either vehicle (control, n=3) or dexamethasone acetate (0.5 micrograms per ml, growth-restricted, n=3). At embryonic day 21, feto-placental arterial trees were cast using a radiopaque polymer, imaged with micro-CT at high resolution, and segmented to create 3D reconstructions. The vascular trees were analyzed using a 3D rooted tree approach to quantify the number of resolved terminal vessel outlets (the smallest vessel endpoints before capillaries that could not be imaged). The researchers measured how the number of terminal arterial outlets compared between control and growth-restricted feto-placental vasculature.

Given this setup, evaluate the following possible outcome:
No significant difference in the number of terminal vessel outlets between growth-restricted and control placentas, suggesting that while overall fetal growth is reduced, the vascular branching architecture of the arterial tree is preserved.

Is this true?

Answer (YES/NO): NO